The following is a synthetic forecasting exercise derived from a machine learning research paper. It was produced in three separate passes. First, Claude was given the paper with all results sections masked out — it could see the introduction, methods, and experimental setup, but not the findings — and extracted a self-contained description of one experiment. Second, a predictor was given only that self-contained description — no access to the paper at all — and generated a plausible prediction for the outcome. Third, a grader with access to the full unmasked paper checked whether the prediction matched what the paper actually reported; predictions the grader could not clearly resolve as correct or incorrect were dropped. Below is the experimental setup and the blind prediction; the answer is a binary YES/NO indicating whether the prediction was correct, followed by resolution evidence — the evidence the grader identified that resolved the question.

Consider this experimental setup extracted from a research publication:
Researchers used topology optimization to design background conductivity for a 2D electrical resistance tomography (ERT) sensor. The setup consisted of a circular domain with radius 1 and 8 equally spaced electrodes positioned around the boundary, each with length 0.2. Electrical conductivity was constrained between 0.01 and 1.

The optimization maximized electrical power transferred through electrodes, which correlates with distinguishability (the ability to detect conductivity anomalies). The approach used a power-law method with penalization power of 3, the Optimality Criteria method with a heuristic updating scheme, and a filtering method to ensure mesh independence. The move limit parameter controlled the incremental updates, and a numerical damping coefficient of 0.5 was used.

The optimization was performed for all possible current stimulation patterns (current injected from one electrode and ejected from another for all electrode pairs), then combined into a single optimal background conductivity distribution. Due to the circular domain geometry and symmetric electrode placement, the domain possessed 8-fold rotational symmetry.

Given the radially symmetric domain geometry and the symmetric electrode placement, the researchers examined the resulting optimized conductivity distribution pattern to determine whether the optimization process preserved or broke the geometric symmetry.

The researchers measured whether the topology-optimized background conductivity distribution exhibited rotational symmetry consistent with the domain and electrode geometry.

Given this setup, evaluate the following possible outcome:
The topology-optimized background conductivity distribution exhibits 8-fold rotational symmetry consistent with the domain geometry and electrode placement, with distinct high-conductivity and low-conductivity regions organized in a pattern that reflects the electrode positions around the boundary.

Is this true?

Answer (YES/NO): YES